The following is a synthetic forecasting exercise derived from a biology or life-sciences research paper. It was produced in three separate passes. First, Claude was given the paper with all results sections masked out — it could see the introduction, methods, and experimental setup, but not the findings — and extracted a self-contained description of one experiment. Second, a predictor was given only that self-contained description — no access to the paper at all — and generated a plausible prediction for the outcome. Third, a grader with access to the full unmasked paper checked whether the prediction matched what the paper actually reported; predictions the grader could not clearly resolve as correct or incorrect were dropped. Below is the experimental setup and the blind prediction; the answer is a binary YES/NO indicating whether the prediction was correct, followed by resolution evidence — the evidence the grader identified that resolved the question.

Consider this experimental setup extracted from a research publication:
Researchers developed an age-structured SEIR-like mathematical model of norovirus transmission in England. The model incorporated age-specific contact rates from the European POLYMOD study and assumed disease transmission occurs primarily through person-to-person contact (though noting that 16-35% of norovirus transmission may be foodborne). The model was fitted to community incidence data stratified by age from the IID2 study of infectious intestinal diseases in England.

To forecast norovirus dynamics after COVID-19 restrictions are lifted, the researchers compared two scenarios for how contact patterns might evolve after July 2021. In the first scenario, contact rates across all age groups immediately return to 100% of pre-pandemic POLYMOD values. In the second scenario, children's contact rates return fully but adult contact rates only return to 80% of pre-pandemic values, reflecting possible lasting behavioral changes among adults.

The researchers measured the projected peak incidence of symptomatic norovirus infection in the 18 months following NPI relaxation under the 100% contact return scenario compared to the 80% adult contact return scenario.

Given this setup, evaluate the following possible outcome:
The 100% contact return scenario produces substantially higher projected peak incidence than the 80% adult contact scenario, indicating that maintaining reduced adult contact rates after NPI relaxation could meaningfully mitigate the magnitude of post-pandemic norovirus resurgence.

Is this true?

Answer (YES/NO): YES